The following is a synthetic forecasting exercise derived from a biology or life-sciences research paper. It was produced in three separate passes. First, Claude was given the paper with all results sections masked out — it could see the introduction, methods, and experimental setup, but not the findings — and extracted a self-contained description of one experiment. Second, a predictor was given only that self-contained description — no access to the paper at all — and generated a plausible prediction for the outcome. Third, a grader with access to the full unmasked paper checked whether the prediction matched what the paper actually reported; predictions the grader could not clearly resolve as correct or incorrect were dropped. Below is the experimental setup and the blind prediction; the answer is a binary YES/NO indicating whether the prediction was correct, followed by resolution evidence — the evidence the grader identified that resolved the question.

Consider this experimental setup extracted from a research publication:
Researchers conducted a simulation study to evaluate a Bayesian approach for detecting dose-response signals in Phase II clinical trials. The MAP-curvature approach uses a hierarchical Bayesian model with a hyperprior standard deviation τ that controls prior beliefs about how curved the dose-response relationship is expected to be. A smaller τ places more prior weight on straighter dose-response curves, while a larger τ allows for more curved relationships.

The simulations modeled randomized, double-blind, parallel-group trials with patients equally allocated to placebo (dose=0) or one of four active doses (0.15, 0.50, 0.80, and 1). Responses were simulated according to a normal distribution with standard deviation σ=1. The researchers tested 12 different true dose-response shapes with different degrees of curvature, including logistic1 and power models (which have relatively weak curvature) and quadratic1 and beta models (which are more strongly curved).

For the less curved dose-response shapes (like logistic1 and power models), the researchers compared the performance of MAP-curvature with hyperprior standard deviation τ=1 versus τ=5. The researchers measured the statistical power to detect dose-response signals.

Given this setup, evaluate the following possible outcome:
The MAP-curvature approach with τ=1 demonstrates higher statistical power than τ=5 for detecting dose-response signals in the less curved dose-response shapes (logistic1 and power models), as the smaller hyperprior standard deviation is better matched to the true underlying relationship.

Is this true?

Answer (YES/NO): YES